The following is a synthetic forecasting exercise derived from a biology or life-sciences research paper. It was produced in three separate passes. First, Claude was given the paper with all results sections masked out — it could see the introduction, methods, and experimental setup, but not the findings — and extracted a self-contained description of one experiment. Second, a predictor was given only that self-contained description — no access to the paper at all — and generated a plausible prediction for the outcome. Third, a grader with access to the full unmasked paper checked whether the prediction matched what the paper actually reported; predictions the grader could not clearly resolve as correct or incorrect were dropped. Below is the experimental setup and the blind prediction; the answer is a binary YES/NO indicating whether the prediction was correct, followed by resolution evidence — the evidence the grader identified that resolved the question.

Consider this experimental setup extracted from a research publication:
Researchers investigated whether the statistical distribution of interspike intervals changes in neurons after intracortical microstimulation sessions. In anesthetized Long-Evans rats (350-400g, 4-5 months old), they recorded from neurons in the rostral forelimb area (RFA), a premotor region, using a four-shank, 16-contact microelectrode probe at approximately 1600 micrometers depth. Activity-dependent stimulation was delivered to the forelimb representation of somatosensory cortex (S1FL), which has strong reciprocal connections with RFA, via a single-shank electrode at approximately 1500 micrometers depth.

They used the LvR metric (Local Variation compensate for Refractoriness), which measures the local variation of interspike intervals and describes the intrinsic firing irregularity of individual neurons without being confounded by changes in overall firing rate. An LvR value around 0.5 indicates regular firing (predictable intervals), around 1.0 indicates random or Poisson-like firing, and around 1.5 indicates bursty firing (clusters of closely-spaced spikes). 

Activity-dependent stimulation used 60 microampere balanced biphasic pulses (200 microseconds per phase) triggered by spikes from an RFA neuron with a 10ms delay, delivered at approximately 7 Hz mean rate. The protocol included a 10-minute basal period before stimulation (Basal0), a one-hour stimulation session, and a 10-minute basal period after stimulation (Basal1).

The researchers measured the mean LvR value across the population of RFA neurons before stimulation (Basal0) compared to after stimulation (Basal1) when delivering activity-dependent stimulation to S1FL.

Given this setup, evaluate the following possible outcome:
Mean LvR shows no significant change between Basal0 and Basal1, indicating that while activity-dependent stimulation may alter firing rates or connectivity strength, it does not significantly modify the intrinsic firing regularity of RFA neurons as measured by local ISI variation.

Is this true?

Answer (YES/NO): NO